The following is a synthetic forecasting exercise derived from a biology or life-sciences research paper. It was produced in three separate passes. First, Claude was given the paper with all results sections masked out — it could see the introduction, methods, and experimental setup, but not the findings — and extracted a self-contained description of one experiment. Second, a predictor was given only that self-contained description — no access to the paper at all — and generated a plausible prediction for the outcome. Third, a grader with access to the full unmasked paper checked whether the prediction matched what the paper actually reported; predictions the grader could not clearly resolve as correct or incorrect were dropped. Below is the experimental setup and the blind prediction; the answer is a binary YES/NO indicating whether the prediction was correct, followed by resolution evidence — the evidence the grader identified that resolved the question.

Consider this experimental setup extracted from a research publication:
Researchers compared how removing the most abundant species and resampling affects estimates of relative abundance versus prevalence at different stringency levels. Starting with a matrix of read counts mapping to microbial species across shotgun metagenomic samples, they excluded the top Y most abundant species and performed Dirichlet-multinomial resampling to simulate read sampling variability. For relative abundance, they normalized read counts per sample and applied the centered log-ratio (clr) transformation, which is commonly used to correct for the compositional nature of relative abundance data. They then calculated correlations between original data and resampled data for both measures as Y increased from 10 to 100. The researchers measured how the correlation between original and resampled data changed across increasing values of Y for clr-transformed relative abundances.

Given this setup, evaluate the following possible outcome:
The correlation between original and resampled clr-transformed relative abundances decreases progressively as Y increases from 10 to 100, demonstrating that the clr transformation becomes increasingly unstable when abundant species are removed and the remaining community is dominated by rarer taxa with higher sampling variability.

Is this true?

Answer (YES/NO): YES